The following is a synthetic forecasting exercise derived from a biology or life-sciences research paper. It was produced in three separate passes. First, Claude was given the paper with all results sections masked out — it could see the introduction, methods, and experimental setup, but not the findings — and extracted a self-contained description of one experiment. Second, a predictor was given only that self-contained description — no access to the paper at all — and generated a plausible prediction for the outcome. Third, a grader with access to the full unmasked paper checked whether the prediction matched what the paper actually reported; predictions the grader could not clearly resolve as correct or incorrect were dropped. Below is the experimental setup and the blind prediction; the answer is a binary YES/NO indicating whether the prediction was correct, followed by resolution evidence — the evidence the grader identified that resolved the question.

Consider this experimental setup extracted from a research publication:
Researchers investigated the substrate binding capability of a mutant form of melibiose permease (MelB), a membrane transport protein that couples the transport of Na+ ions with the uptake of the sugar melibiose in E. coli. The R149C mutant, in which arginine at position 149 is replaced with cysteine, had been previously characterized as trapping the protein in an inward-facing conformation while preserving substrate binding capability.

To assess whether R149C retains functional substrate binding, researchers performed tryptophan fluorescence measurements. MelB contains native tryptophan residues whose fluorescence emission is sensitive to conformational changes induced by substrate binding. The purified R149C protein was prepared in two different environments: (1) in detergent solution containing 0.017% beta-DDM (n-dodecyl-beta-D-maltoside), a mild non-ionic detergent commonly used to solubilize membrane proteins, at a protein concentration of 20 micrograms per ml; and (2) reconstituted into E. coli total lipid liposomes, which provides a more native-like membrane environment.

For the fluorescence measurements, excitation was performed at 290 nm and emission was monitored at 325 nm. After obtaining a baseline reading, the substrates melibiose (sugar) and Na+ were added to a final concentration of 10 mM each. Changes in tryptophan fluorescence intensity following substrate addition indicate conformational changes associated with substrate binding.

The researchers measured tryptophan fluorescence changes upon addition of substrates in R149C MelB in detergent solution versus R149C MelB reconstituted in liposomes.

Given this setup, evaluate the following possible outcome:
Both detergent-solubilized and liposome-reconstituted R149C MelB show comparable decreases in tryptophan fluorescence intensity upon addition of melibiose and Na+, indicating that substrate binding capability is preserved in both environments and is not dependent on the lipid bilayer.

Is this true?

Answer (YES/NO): NO